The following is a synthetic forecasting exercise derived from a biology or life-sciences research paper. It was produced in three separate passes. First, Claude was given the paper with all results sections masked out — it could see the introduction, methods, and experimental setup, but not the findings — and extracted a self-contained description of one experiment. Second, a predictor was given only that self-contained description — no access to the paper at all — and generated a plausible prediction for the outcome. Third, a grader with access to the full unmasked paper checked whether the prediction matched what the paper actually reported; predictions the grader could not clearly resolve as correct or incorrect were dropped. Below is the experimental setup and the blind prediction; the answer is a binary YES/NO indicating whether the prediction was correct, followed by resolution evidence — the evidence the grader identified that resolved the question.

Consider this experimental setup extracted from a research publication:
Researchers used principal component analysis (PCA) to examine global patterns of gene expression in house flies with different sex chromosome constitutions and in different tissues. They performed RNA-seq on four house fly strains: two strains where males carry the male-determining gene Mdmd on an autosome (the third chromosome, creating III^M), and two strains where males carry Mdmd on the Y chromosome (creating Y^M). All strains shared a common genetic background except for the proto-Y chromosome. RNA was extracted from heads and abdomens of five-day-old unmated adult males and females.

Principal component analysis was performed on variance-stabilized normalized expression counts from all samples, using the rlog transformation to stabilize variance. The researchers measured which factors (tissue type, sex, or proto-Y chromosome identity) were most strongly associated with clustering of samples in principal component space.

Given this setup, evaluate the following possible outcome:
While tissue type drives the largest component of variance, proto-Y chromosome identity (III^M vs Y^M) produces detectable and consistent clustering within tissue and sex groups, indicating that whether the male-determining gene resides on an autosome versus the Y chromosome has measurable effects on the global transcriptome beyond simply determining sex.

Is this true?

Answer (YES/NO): NO